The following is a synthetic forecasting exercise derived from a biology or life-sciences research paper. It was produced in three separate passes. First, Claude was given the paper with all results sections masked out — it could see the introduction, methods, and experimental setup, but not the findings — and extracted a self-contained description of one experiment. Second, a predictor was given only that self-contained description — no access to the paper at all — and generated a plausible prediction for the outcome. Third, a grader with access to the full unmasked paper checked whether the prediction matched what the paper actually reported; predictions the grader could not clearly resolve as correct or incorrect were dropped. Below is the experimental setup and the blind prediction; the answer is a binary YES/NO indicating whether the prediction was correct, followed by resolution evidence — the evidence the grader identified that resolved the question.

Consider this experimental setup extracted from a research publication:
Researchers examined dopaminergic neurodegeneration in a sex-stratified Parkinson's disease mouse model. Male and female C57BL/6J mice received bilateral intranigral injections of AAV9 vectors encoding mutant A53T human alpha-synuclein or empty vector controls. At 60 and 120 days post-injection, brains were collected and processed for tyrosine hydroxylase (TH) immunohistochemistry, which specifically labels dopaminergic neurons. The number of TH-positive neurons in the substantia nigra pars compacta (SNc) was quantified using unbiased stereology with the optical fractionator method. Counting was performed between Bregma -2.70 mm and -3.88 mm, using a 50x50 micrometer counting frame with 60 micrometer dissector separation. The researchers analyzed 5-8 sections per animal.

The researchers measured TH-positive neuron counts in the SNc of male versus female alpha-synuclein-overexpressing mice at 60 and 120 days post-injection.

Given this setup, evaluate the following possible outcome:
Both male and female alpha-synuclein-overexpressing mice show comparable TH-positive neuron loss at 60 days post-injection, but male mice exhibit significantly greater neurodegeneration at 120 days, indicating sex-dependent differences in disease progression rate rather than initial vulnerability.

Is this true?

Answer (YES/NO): NO